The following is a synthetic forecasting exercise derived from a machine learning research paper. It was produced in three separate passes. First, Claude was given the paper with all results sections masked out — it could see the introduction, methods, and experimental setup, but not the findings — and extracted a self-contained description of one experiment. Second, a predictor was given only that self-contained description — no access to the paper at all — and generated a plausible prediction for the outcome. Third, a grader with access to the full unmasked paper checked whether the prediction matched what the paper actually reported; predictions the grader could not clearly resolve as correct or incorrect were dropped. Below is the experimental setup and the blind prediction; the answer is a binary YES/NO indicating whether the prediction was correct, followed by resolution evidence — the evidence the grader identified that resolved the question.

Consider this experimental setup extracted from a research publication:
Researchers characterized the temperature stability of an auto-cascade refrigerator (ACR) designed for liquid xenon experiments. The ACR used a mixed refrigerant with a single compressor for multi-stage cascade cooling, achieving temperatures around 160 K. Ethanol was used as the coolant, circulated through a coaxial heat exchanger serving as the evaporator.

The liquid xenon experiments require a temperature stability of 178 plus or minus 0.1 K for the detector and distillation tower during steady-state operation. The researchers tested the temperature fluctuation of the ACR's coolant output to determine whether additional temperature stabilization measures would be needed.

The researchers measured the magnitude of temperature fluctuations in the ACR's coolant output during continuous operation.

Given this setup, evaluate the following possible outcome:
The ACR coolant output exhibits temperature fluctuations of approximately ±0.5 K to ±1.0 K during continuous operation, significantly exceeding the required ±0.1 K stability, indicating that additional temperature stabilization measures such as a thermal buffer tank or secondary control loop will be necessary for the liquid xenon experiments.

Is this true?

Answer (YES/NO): NO